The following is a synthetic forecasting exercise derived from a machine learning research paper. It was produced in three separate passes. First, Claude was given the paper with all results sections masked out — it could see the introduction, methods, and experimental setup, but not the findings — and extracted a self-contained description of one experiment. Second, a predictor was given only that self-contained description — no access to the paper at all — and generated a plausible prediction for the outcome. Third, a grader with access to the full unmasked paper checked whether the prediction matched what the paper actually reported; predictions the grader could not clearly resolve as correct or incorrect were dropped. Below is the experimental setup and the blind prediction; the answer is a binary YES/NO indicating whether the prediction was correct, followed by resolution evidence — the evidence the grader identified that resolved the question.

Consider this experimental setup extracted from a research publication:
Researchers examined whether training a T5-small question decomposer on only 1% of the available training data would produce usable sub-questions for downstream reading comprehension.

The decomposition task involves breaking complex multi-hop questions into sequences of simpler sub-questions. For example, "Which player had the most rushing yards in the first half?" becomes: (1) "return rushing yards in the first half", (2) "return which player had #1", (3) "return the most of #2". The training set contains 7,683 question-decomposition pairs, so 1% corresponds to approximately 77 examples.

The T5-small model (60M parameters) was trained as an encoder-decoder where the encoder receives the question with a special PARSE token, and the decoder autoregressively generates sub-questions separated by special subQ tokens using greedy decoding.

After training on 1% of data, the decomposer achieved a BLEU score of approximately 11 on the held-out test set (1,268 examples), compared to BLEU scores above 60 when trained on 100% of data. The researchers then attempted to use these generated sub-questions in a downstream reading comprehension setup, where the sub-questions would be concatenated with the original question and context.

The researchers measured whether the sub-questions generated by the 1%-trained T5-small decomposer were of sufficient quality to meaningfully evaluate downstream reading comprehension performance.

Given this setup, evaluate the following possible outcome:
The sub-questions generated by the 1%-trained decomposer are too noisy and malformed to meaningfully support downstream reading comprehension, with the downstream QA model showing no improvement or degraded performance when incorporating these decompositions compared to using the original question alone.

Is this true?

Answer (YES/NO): YES